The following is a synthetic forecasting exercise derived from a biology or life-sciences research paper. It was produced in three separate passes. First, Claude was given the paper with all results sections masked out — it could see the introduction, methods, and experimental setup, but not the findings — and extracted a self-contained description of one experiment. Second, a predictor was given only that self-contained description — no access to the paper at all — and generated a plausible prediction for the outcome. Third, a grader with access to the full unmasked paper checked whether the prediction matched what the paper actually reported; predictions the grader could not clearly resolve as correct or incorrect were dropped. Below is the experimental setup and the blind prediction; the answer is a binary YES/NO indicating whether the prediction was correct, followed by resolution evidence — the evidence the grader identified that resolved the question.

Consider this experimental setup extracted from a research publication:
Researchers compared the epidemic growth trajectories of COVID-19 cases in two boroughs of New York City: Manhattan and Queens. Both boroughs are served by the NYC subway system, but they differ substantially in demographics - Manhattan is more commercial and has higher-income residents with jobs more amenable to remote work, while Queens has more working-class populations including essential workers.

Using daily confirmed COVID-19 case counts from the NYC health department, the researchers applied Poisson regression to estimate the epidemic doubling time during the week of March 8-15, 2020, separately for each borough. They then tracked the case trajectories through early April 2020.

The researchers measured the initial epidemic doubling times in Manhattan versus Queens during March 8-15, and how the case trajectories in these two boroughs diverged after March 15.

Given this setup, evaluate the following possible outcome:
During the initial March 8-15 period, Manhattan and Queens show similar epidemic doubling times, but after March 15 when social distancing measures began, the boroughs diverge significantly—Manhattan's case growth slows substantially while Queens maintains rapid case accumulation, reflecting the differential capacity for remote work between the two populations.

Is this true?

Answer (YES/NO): YES